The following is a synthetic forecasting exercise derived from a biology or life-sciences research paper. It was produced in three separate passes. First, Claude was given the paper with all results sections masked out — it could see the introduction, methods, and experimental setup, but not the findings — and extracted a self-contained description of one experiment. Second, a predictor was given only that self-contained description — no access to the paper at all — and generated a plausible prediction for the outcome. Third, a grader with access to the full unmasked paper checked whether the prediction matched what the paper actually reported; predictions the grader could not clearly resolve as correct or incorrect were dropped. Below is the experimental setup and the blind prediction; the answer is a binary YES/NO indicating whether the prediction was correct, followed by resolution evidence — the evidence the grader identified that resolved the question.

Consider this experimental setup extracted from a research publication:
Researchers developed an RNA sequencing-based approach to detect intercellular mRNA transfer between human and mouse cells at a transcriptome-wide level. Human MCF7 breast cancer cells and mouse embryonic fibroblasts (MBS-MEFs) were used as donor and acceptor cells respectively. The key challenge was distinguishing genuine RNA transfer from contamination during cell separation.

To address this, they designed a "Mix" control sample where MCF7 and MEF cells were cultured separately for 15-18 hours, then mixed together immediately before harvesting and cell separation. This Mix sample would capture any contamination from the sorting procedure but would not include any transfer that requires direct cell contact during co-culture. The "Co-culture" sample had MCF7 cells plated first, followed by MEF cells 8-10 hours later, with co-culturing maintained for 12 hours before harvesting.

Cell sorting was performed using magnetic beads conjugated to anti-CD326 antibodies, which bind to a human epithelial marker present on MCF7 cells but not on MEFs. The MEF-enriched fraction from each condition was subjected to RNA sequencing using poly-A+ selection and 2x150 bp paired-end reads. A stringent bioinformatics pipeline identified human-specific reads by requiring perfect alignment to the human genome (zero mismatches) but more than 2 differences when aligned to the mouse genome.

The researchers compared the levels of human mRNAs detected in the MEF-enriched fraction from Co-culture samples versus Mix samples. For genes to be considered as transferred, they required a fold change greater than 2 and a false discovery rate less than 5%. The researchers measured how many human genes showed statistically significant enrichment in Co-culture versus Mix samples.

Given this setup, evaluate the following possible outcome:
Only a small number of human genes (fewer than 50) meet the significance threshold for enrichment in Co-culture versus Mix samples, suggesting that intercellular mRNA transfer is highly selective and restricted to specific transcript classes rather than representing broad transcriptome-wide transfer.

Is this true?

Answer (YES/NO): NO